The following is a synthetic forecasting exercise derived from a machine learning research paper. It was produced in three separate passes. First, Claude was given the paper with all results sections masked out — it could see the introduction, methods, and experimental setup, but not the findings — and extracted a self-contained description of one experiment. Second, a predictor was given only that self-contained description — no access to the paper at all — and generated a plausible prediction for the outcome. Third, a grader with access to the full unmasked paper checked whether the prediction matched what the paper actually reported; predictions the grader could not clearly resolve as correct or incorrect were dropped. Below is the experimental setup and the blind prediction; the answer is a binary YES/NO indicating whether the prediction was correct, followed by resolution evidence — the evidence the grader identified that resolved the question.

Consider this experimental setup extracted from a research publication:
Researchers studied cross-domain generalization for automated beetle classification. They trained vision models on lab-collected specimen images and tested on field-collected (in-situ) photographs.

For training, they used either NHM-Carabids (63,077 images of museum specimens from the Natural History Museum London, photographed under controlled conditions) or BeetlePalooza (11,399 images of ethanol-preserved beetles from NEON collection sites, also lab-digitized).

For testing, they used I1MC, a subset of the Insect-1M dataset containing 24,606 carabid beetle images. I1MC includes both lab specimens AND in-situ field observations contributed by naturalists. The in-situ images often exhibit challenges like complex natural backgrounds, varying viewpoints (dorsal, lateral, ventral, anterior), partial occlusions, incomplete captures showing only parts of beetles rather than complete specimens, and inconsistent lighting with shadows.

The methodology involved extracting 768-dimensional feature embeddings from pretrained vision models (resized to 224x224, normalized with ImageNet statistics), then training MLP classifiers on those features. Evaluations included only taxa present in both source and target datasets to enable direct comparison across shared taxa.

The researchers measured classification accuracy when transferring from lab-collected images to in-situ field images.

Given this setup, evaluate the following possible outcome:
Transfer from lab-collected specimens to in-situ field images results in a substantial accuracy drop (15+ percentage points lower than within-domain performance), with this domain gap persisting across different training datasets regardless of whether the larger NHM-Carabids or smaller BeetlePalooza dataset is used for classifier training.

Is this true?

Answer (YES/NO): YES